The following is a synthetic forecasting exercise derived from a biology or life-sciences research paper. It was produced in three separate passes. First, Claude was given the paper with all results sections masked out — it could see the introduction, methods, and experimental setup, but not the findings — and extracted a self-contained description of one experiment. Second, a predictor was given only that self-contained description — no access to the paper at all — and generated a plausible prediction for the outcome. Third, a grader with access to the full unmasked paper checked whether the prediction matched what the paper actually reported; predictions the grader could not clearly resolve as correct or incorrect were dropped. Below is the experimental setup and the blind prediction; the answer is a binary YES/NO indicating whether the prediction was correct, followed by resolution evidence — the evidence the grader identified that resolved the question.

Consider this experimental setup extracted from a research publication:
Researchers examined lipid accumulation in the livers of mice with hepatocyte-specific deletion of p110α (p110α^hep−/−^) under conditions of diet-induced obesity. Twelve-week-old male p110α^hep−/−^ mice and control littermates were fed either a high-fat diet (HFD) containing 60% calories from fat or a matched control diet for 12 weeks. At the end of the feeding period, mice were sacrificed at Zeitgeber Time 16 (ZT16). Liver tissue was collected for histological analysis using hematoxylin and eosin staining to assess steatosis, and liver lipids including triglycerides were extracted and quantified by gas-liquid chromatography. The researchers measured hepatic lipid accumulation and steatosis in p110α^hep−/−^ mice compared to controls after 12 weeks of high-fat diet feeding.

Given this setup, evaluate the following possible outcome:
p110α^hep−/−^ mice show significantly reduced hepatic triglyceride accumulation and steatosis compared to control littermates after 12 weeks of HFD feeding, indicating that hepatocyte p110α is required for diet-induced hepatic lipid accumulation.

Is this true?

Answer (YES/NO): YES